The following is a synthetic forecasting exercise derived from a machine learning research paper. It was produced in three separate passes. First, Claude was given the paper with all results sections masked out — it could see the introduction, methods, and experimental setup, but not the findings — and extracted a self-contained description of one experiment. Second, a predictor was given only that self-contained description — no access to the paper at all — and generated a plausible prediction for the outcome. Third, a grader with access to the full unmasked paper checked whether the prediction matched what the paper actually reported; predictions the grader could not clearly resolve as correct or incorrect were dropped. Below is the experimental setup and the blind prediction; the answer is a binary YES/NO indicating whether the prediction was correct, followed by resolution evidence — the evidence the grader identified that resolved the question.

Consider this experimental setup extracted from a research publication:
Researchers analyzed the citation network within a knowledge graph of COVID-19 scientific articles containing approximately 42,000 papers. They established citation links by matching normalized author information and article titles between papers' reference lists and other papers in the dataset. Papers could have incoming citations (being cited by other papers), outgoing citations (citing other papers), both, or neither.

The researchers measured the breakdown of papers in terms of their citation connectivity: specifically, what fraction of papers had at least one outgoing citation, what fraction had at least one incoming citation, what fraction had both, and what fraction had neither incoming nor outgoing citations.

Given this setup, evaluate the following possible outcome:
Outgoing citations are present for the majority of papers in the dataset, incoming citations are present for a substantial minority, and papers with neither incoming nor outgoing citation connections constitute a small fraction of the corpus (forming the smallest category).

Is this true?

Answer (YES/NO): NO